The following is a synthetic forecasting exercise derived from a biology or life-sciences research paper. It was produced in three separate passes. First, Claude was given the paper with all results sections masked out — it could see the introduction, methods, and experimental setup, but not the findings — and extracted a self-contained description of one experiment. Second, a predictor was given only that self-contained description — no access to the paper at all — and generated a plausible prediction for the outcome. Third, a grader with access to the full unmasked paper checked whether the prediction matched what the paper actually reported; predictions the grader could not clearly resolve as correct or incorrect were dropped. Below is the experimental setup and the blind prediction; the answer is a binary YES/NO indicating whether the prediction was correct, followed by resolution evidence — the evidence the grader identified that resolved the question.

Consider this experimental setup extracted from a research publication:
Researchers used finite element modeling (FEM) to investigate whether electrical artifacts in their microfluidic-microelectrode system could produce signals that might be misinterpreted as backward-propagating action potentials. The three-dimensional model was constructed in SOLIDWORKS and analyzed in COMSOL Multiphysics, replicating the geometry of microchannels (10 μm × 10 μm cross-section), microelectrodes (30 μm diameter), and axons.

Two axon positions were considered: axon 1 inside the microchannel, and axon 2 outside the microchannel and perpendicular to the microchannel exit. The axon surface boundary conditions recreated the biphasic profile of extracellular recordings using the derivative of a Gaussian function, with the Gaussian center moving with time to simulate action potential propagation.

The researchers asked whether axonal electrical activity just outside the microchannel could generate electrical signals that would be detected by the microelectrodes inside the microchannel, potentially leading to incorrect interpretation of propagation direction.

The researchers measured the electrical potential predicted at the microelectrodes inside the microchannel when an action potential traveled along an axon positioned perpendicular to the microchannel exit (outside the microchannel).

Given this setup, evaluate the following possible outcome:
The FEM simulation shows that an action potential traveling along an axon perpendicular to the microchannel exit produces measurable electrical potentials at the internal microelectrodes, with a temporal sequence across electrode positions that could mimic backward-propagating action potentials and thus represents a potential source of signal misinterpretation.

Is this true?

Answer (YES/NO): NO